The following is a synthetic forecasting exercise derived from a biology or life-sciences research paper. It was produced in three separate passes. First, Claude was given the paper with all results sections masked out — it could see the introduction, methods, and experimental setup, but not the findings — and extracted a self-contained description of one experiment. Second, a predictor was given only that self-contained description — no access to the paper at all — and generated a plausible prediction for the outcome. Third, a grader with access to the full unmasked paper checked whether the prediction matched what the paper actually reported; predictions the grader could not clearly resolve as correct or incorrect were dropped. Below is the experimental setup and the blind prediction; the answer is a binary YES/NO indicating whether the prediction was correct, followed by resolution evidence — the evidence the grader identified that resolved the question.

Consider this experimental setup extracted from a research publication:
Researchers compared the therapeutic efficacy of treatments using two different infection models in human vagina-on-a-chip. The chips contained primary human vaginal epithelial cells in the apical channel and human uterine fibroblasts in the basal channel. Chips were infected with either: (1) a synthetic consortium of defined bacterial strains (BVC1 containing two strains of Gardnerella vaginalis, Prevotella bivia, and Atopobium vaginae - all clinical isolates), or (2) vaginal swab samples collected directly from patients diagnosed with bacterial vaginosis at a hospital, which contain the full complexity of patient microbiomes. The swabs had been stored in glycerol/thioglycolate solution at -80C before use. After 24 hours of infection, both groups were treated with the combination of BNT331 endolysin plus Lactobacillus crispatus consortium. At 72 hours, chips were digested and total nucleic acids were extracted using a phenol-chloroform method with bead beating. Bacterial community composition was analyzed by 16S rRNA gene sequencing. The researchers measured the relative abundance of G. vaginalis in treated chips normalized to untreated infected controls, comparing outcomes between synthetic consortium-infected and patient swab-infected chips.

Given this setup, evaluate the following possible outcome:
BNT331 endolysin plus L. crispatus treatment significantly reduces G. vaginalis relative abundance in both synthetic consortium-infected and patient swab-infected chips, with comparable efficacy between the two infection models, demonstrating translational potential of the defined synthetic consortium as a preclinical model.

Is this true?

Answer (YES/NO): NO